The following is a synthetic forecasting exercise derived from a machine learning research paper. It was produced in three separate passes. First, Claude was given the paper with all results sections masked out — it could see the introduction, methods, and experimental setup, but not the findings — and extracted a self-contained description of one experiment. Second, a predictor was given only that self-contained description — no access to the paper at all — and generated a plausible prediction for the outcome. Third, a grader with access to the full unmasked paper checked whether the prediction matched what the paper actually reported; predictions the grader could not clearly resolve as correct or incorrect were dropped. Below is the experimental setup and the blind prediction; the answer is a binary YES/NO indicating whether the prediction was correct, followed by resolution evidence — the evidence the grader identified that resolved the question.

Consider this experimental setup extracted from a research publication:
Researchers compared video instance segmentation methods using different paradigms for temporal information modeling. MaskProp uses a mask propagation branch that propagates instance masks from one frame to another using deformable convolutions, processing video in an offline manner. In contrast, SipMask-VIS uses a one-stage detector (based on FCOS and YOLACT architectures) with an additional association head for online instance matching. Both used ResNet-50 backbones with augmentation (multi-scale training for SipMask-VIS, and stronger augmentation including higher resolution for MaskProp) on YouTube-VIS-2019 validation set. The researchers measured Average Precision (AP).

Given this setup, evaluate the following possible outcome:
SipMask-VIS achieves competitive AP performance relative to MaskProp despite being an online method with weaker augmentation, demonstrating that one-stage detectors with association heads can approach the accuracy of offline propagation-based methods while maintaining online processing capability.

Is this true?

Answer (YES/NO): NO